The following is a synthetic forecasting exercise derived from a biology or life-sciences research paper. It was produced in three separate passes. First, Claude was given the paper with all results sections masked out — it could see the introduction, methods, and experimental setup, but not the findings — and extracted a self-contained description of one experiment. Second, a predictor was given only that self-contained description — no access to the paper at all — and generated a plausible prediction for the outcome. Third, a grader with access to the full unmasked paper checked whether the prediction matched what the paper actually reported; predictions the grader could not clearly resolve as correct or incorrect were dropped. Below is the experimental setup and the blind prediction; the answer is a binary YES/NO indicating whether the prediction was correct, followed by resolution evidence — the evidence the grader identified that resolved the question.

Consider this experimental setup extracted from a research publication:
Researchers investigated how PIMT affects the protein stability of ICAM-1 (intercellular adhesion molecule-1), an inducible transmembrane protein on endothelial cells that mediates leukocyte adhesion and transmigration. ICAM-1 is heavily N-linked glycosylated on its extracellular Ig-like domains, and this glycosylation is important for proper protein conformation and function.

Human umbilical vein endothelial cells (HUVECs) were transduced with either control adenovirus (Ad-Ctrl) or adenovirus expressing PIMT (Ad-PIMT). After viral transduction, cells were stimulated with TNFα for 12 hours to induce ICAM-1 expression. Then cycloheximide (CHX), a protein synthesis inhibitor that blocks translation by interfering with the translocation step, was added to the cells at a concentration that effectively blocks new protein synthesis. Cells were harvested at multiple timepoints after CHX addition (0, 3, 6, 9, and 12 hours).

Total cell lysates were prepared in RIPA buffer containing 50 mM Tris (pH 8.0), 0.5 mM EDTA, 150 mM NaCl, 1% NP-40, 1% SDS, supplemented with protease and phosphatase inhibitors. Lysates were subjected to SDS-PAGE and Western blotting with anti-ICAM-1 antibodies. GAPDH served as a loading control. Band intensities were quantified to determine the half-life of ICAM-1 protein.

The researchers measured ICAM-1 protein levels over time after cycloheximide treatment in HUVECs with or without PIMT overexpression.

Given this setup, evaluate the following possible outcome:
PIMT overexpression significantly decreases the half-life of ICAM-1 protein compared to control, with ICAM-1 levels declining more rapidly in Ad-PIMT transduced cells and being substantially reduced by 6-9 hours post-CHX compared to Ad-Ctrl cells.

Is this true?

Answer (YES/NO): YES